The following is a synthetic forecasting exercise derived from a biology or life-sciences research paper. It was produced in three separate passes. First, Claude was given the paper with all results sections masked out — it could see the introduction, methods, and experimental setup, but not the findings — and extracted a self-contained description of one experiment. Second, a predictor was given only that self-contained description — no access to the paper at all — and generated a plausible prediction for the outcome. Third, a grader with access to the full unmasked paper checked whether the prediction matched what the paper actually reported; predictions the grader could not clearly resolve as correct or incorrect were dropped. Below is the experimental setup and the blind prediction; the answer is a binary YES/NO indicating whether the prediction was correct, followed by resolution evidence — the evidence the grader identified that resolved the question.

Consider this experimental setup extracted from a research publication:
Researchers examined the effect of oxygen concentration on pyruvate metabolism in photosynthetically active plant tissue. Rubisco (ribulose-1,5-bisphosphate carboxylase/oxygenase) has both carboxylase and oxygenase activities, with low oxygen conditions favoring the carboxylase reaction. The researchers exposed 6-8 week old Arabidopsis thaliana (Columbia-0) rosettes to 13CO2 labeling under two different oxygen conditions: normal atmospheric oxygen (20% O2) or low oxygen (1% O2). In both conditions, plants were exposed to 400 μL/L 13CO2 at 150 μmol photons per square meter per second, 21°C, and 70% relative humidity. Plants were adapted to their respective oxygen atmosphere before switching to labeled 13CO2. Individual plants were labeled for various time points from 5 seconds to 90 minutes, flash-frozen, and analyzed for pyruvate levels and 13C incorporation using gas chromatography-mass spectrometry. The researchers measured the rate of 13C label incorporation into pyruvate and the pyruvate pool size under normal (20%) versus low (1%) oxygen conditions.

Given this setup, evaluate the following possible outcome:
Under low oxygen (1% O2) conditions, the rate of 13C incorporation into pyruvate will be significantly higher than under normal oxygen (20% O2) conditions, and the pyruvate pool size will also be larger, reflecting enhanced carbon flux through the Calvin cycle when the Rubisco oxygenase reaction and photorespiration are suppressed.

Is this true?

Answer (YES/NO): YES